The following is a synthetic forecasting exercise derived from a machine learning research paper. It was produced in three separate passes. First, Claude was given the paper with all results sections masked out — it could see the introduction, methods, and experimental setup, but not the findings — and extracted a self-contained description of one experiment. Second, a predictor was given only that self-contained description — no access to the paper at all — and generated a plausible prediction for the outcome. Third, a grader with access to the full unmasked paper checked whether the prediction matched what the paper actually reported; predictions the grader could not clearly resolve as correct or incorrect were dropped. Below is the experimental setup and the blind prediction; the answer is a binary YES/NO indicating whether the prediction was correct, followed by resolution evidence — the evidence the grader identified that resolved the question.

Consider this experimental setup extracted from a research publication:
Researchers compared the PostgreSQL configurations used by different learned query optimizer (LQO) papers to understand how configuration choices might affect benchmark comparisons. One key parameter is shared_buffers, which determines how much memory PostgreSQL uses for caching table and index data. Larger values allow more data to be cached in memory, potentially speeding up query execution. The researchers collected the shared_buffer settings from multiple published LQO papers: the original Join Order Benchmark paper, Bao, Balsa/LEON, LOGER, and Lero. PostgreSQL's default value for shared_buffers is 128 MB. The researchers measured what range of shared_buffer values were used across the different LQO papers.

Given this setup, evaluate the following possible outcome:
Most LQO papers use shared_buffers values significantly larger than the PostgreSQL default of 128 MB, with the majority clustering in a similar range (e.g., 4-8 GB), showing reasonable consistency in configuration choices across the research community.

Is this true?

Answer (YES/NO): NO